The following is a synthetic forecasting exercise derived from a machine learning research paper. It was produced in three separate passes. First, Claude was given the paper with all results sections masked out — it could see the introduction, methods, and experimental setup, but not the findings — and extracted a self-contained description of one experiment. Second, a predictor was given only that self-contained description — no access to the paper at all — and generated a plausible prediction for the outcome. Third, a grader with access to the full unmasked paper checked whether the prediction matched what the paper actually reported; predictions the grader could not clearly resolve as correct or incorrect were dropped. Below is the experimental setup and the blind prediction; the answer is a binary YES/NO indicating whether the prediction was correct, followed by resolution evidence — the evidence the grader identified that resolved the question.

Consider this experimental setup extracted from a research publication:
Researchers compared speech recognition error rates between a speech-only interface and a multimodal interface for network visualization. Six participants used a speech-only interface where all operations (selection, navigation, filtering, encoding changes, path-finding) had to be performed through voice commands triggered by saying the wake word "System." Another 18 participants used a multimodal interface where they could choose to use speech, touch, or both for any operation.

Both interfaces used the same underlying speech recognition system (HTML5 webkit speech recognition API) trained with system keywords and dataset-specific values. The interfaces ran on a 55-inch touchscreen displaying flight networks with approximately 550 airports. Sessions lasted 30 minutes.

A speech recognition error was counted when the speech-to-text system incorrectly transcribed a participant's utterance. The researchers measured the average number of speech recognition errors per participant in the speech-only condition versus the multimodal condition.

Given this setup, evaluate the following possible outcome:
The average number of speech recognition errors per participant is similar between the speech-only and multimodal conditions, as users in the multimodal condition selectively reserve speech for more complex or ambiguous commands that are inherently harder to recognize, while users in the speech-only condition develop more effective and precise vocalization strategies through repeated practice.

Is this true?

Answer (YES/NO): NO